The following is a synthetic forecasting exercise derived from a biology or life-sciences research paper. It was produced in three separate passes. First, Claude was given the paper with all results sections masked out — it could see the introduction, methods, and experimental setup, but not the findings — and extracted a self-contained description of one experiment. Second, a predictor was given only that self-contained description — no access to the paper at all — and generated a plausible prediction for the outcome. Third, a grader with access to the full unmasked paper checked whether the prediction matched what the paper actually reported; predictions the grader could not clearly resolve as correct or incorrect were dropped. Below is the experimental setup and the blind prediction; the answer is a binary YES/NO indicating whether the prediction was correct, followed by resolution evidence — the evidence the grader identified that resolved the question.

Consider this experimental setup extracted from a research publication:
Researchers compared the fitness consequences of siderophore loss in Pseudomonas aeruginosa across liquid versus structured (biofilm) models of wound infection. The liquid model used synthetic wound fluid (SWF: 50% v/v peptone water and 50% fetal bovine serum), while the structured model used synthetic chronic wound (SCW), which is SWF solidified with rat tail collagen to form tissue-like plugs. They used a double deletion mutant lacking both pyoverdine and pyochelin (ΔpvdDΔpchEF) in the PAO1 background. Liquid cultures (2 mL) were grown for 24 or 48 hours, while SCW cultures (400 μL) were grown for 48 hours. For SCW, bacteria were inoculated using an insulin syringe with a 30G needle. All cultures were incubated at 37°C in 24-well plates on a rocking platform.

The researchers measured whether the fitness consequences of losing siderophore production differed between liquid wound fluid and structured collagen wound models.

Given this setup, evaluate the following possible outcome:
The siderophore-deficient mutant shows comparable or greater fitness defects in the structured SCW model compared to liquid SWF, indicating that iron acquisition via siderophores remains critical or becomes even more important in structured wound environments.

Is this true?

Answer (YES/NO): NO